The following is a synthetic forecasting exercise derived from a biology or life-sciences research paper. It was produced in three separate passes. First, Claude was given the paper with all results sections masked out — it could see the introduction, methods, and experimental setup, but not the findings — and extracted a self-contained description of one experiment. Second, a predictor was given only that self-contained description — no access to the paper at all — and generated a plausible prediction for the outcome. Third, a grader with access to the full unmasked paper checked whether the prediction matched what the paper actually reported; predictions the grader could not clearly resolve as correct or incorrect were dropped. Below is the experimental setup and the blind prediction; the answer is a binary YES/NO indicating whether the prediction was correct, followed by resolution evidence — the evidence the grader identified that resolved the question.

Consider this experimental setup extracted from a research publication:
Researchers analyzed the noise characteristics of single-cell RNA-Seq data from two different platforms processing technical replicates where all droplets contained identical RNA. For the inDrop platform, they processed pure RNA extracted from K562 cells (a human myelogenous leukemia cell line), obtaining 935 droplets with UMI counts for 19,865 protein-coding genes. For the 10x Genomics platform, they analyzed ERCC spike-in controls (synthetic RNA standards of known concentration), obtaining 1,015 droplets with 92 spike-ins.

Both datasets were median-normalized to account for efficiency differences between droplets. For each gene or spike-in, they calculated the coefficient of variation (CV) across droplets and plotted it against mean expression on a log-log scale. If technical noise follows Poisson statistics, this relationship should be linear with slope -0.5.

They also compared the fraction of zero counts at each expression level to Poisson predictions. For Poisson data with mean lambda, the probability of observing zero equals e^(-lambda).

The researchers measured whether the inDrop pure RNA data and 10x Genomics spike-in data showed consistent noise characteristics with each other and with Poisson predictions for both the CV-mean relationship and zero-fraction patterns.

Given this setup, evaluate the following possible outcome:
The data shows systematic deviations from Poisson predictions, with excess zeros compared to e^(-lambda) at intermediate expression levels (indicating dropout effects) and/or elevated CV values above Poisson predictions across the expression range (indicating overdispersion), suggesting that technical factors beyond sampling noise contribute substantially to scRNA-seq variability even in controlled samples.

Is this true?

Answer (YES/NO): NO